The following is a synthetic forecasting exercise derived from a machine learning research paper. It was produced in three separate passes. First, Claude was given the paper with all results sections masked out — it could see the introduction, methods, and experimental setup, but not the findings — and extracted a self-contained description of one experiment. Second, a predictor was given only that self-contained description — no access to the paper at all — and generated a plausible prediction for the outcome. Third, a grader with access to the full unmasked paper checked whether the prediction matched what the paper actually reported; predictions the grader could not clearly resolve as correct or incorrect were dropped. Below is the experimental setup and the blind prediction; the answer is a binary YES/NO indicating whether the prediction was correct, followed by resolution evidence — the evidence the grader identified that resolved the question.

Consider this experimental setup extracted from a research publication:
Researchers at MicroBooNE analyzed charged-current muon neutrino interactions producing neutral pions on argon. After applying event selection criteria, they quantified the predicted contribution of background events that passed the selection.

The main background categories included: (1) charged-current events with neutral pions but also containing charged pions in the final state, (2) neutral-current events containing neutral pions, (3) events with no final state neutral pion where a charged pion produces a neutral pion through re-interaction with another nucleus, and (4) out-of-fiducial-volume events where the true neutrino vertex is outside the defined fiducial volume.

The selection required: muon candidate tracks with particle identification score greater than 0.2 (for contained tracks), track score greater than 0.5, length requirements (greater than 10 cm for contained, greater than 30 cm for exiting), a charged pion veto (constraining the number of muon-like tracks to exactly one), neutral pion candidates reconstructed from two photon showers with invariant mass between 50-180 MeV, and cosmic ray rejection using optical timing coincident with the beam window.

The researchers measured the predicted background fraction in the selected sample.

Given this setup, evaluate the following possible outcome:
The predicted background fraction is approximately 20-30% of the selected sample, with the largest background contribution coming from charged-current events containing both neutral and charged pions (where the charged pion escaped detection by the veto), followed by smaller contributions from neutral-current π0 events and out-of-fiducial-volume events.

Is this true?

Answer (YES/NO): NO